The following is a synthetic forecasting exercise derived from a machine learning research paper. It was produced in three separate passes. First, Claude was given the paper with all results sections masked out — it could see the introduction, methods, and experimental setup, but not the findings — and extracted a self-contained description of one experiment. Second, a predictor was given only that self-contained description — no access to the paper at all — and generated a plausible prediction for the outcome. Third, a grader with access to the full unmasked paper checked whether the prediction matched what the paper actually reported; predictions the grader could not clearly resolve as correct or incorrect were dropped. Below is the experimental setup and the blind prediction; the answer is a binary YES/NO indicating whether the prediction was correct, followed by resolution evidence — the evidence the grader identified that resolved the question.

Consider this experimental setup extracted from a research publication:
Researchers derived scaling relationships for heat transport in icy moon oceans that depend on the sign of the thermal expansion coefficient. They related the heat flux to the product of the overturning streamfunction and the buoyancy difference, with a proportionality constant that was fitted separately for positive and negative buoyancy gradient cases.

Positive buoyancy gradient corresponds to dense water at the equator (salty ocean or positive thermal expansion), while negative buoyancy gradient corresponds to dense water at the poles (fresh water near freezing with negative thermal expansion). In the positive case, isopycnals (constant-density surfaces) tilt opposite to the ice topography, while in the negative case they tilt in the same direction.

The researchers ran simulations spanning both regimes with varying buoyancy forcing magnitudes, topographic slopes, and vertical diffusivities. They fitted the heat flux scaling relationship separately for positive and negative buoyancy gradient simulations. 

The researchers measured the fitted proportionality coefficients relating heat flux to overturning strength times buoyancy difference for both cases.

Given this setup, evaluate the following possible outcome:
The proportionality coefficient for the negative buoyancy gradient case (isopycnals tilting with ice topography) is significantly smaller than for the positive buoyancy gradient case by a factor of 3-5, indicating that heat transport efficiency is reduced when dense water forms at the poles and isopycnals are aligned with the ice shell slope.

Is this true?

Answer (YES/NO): NO